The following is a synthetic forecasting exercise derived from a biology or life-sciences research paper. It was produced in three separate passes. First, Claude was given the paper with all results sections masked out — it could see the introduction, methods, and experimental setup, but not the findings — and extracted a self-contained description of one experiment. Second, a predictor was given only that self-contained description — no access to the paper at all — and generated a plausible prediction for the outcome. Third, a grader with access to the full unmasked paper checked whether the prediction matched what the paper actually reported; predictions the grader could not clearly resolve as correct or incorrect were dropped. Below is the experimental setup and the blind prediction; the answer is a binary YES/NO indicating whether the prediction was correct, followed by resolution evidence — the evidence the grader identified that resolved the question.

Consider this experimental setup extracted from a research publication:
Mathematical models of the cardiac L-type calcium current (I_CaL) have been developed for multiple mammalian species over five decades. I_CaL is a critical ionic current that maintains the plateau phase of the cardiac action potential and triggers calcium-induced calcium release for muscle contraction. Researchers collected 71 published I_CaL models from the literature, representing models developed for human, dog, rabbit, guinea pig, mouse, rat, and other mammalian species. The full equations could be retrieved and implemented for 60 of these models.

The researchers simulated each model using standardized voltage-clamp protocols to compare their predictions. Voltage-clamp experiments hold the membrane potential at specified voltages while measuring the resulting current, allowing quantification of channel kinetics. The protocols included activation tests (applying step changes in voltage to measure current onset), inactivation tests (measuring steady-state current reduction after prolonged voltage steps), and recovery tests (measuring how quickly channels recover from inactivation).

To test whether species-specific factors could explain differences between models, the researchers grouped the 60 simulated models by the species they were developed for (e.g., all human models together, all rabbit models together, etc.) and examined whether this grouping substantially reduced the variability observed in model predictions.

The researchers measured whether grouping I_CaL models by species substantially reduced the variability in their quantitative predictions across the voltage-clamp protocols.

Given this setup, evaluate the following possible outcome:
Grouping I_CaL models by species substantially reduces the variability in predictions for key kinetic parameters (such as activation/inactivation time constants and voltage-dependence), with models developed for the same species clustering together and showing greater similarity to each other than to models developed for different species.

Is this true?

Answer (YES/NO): NO